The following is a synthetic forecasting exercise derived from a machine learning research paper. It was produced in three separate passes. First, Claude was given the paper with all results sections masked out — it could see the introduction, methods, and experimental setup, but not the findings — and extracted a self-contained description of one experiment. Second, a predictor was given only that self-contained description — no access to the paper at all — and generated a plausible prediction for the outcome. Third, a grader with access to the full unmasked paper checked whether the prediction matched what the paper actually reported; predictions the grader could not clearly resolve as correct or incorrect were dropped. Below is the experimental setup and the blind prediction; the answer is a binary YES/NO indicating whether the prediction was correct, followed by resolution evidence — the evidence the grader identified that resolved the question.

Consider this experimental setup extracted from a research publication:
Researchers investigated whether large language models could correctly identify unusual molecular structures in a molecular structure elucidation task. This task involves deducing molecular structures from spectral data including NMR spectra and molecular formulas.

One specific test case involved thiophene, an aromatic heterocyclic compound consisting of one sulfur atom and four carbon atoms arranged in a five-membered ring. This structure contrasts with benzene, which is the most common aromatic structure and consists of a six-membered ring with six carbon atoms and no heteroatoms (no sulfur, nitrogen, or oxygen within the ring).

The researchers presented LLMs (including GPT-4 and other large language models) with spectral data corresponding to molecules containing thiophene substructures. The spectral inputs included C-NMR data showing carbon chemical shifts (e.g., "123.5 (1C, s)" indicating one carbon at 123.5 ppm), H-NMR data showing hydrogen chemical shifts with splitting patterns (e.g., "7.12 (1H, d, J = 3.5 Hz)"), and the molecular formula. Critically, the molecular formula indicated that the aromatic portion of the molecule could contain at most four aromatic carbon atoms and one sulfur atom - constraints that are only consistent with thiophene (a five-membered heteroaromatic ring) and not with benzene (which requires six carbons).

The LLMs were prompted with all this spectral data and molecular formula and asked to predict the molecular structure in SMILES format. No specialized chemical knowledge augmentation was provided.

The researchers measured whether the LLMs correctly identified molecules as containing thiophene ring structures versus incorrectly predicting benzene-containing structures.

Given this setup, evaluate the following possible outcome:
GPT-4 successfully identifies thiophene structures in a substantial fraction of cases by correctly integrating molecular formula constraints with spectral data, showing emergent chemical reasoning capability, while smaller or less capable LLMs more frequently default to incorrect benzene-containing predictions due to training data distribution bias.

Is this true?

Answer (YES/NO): NO